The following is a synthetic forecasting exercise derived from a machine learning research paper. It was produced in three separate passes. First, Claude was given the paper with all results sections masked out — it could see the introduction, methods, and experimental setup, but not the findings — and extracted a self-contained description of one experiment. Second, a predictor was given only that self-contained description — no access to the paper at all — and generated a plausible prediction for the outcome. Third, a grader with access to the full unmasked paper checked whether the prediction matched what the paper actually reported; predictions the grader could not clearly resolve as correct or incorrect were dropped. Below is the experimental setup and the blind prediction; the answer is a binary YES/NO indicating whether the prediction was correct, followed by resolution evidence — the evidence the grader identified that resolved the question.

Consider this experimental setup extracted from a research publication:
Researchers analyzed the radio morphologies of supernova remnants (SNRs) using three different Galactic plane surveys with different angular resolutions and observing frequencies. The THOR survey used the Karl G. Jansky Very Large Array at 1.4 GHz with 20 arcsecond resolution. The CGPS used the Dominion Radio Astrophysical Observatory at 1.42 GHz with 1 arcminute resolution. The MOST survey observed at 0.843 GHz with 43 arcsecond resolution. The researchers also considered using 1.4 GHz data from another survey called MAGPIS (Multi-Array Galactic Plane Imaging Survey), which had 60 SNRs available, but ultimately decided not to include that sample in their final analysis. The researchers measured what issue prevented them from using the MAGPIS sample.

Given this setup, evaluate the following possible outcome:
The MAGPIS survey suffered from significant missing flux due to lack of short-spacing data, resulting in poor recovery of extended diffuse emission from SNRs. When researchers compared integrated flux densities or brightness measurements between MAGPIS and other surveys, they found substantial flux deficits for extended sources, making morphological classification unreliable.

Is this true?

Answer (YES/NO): NO